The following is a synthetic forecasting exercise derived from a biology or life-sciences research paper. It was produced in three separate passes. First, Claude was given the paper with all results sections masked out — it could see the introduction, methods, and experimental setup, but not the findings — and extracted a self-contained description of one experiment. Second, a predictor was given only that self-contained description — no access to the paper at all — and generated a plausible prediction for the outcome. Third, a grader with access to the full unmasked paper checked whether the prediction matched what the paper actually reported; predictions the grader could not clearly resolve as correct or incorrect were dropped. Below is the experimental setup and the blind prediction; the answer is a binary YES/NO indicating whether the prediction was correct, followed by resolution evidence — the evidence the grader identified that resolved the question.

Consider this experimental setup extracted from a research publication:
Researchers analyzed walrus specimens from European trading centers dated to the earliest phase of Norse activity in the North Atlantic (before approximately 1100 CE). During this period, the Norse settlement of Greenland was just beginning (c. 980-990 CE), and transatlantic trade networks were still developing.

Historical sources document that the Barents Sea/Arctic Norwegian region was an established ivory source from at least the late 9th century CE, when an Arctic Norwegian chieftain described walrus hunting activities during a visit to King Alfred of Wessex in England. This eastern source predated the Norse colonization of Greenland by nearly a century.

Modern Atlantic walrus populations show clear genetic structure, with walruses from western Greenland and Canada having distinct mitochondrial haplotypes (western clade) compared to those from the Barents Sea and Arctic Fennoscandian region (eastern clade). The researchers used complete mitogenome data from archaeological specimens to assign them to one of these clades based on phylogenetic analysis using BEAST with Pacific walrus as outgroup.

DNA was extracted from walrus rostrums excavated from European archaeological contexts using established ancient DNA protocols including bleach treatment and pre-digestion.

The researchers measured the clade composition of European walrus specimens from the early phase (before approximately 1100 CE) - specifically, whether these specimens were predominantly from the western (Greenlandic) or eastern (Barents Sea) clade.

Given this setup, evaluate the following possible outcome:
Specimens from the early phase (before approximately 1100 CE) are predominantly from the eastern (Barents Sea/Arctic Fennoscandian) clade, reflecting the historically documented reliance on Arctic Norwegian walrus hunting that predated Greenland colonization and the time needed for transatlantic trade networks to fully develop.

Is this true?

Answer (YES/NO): YES